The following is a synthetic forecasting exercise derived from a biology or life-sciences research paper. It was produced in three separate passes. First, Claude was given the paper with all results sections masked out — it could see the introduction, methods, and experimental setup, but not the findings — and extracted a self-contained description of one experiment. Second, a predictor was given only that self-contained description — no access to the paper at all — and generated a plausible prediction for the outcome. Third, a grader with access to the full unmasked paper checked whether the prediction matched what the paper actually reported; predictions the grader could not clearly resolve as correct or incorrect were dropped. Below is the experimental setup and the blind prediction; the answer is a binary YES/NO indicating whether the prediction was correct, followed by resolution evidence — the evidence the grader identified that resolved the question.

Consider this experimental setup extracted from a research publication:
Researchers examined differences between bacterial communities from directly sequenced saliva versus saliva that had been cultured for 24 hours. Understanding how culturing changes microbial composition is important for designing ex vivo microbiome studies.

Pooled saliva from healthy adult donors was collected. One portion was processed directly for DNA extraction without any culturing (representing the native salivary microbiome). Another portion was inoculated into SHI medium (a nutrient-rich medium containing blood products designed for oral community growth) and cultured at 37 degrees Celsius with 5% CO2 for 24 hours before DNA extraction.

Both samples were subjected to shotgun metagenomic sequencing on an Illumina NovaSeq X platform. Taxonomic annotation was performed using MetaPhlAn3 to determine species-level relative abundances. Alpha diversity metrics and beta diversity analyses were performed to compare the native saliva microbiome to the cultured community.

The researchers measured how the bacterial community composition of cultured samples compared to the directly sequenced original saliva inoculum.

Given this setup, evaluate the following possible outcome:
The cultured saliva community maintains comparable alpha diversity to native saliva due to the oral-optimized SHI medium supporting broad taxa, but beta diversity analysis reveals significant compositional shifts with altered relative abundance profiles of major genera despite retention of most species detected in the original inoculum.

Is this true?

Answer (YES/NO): NO